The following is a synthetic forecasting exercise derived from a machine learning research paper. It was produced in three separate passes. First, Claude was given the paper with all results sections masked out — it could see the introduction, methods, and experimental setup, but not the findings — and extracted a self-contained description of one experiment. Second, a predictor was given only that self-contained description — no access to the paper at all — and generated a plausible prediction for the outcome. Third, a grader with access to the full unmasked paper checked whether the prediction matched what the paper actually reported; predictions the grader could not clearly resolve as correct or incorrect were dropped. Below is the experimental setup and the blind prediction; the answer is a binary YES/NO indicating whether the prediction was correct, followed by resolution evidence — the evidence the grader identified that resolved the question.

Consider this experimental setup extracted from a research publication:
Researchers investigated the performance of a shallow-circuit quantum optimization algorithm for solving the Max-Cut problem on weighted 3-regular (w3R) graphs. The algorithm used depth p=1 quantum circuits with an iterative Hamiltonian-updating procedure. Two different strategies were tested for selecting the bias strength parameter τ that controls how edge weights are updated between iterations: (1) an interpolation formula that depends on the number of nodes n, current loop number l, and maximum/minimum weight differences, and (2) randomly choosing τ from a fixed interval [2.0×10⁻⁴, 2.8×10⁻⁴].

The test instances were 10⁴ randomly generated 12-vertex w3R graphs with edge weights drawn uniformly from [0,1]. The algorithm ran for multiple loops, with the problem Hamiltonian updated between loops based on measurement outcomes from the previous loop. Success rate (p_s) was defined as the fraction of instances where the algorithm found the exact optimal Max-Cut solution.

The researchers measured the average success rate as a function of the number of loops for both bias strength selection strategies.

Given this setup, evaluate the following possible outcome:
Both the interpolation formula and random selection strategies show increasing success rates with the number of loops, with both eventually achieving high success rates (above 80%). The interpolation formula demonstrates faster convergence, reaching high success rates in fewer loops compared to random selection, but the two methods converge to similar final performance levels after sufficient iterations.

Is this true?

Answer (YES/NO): NO